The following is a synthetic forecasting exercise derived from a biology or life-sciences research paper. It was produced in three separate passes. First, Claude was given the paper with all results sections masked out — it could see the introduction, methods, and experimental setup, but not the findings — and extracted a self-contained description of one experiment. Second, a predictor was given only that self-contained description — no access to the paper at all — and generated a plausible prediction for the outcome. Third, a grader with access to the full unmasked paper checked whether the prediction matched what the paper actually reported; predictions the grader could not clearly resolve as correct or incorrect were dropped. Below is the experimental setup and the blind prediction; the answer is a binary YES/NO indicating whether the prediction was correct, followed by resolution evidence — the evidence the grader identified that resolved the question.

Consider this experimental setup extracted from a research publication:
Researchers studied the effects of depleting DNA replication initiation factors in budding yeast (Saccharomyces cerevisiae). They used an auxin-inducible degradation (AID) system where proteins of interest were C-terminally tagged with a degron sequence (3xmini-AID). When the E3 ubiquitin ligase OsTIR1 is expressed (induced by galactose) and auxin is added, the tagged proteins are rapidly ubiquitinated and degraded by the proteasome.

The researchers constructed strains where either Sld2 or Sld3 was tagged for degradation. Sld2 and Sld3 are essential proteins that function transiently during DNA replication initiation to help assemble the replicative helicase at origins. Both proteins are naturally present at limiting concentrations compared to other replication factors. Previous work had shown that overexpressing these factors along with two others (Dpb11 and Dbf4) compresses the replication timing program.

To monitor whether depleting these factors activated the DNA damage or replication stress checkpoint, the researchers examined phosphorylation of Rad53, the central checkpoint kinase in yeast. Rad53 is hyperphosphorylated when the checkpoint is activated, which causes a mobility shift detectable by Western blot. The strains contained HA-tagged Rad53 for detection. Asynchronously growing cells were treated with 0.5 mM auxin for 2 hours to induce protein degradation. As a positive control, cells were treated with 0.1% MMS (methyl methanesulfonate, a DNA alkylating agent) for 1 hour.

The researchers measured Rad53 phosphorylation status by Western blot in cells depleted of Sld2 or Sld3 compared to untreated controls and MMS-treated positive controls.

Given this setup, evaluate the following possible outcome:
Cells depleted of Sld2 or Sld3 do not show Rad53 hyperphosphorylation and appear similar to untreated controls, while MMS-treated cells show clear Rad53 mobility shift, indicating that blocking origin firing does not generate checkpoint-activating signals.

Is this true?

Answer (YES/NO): YES